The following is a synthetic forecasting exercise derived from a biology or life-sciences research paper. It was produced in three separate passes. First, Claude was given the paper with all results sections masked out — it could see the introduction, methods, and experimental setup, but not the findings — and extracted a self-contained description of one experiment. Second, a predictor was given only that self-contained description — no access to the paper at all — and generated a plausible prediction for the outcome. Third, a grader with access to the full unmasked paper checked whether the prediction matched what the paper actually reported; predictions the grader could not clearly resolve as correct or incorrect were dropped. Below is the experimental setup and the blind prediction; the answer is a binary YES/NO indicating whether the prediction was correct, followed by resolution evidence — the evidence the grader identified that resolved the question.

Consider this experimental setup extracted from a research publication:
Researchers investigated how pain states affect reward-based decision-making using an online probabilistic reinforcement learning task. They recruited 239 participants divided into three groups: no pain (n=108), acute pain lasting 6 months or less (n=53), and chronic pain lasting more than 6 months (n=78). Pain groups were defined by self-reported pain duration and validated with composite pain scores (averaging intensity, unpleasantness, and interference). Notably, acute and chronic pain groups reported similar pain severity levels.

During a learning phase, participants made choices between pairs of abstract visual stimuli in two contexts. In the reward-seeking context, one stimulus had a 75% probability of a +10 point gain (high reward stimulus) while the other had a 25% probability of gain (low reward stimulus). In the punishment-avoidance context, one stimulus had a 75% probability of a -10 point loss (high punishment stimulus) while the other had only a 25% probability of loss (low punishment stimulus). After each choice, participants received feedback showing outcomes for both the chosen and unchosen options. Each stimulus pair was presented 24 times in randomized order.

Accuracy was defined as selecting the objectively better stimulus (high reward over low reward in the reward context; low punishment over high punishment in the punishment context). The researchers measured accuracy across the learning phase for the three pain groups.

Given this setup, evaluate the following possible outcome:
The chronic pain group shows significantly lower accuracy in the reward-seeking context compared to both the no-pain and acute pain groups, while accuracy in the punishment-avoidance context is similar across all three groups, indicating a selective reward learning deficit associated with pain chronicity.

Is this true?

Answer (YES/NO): NO